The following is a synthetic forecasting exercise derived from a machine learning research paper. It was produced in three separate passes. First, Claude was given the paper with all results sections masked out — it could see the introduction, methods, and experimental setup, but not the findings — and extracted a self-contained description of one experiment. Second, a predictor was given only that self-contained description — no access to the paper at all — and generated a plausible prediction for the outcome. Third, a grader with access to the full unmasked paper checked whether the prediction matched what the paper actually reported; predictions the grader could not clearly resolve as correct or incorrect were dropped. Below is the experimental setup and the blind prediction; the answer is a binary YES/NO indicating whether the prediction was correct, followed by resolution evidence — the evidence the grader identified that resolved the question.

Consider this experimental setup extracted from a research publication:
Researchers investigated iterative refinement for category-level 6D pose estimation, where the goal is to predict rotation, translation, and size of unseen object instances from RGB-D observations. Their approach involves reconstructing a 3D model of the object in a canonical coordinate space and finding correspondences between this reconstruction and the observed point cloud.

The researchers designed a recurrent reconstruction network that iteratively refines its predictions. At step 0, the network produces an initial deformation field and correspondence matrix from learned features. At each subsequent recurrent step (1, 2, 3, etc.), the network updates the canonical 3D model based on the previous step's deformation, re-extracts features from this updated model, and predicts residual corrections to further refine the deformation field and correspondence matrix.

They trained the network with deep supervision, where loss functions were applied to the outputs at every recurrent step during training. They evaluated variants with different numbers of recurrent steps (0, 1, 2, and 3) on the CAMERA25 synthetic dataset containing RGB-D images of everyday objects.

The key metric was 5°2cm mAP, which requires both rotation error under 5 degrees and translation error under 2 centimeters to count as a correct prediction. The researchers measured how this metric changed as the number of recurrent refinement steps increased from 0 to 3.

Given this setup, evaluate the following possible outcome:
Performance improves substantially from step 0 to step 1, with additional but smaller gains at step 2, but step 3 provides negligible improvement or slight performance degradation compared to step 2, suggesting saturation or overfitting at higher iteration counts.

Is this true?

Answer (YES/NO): YES